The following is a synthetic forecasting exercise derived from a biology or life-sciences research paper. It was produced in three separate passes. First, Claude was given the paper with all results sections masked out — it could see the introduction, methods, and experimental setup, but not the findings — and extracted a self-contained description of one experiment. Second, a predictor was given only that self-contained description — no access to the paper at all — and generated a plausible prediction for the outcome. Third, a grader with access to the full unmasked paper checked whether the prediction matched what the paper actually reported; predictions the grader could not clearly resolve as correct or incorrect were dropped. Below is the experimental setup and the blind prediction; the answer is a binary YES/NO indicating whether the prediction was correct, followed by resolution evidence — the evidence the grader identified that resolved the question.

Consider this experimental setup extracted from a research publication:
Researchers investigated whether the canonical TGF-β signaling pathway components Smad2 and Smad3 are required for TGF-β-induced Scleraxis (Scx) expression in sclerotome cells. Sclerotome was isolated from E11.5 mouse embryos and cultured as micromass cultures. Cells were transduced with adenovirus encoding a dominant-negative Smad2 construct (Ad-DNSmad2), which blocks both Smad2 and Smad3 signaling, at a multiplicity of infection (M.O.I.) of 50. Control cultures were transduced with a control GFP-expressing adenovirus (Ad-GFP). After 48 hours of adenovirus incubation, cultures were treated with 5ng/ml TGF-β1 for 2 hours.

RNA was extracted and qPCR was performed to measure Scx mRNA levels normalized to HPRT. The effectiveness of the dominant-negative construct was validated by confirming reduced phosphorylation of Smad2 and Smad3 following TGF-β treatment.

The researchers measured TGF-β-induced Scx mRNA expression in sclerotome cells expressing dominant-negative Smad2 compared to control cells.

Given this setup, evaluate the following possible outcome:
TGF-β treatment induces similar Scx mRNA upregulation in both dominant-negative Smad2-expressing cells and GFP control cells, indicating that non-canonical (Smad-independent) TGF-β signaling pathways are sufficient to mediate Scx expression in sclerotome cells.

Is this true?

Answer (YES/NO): YES